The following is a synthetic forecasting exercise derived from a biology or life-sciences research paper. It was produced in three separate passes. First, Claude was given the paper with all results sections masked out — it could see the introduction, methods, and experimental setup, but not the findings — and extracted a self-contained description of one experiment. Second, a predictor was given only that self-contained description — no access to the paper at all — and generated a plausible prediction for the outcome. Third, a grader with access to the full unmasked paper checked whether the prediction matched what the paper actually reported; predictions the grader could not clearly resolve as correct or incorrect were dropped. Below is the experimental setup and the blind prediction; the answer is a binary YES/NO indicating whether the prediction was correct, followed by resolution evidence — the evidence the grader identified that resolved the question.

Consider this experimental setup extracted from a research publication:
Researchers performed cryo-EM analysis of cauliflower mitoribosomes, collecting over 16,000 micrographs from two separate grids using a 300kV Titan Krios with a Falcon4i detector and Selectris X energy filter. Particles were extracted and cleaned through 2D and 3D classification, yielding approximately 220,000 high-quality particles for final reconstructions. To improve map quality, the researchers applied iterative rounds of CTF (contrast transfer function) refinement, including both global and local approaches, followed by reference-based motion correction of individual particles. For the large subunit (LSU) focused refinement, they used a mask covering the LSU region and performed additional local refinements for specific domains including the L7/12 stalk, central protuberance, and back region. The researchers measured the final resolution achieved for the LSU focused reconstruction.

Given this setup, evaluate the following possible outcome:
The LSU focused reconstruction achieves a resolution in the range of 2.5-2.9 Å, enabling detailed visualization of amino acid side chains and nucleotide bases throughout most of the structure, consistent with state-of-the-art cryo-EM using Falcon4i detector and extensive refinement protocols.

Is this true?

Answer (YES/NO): NO